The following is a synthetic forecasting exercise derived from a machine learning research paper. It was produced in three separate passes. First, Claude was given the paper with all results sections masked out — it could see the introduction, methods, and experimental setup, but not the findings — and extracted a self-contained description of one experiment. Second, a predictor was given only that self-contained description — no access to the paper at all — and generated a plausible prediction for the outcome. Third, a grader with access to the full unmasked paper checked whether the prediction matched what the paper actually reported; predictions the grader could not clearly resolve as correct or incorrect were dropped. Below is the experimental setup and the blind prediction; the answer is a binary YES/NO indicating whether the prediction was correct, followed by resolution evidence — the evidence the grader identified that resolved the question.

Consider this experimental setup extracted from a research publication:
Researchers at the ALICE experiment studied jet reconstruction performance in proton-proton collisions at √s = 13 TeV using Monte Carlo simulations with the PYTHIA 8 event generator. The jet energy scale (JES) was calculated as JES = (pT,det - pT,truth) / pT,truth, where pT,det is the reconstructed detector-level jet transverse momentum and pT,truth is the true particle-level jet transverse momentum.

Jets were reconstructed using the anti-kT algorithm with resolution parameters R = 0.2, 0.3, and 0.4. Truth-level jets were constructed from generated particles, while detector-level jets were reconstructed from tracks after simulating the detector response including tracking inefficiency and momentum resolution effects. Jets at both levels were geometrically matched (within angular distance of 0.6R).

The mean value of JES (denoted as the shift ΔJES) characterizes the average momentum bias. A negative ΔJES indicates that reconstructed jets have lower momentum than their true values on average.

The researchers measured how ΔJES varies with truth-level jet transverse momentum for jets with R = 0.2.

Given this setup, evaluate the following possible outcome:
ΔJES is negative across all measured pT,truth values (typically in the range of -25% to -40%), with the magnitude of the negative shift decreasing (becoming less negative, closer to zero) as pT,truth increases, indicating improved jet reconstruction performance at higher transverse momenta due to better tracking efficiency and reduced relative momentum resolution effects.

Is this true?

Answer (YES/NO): NO